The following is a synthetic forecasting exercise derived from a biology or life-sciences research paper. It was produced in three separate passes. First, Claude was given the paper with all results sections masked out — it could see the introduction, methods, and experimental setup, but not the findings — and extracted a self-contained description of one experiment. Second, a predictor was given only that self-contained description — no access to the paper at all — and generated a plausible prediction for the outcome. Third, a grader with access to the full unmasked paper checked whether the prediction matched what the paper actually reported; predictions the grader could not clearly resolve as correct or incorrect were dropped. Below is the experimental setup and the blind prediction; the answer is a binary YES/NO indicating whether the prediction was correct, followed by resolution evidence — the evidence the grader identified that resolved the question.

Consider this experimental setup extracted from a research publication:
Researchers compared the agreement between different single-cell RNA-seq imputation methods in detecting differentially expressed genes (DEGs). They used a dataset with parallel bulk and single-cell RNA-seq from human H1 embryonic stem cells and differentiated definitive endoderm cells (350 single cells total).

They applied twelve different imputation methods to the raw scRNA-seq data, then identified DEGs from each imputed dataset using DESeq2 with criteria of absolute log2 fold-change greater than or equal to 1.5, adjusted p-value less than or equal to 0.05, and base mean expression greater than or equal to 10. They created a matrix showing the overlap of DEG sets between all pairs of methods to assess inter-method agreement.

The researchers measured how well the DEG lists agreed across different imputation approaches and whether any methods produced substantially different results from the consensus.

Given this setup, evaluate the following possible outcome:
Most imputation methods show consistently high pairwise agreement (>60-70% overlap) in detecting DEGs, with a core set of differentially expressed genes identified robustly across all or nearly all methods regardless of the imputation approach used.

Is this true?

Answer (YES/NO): NO